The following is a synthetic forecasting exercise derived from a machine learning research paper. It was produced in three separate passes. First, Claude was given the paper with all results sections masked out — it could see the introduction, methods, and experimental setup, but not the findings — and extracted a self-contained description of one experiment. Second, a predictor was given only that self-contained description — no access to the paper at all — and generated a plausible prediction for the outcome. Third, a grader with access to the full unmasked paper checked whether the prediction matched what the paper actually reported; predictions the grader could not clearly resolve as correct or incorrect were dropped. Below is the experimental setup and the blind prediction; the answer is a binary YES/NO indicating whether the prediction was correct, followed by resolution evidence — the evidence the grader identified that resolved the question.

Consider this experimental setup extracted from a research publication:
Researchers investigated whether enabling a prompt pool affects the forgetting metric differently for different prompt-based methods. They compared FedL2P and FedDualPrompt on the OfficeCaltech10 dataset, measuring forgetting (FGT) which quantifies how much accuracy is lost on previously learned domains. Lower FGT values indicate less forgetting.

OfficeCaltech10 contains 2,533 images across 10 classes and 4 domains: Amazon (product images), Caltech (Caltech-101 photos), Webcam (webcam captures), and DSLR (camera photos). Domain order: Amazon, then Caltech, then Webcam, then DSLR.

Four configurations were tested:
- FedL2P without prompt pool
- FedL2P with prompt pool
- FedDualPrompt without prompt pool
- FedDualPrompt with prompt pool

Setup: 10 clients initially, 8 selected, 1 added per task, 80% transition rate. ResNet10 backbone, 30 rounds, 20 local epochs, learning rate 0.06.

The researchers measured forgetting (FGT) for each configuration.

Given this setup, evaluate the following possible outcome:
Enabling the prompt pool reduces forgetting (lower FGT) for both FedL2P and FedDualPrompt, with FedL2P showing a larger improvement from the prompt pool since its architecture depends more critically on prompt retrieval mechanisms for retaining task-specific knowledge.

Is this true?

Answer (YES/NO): NO